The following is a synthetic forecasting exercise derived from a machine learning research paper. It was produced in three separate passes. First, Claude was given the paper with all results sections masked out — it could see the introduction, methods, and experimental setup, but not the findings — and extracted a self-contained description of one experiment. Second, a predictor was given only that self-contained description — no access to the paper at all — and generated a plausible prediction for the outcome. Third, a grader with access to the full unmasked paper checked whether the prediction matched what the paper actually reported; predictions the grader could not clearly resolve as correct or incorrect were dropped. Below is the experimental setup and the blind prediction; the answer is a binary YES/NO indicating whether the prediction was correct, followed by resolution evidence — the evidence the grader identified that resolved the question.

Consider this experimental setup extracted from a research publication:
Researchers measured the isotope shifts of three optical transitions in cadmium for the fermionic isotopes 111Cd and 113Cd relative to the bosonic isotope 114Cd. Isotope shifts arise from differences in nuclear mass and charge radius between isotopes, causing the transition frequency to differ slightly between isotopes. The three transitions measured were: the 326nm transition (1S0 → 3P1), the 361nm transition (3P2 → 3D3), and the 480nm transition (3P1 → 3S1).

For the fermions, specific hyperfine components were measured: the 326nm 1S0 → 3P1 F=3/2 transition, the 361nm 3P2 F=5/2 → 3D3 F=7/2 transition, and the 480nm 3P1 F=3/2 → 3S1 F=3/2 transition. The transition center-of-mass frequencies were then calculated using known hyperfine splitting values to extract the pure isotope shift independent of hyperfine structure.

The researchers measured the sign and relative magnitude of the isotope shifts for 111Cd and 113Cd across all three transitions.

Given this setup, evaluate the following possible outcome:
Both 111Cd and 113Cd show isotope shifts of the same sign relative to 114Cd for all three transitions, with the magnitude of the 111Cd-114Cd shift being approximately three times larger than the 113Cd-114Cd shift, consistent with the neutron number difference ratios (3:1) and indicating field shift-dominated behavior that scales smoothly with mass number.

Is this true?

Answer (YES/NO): NO